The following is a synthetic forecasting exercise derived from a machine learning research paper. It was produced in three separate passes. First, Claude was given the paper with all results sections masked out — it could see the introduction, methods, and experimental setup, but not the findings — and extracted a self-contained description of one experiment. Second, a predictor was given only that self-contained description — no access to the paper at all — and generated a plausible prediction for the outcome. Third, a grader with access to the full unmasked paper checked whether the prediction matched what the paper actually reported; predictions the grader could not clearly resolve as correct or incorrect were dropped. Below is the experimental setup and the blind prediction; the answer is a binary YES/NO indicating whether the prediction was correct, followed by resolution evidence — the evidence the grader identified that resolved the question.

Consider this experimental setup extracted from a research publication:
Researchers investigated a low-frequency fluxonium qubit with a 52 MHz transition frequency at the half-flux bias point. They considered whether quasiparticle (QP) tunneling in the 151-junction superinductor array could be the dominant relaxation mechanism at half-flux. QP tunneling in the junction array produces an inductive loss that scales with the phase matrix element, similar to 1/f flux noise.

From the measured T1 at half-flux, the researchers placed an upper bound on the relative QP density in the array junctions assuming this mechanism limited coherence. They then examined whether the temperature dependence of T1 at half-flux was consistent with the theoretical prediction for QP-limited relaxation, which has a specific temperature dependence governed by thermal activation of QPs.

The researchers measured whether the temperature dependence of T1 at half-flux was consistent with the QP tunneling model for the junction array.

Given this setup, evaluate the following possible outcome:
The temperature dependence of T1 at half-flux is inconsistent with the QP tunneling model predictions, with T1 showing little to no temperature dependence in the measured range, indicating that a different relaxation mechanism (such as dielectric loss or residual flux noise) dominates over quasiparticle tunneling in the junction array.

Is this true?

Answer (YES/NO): NO